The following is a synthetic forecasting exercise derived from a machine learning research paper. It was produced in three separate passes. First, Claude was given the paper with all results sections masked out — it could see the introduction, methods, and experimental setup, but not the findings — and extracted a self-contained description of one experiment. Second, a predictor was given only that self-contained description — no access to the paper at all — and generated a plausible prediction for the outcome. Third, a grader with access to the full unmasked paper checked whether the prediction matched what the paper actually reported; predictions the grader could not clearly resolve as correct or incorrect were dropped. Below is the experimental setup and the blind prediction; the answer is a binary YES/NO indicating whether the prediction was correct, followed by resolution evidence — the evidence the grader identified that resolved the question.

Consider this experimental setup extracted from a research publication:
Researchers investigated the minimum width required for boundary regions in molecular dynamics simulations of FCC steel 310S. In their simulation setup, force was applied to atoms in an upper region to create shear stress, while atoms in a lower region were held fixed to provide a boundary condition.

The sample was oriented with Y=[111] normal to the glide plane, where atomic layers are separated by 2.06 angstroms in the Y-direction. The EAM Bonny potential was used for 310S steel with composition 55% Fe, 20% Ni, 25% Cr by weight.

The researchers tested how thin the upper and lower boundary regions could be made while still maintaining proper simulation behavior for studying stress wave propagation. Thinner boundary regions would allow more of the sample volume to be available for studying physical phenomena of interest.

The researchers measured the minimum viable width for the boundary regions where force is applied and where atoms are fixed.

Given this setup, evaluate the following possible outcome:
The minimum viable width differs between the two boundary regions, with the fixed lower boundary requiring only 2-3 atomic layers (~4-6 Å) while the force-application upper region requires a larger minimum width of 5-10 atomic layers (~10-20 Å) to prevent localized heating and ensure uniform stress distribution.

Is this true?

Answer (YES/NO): NO